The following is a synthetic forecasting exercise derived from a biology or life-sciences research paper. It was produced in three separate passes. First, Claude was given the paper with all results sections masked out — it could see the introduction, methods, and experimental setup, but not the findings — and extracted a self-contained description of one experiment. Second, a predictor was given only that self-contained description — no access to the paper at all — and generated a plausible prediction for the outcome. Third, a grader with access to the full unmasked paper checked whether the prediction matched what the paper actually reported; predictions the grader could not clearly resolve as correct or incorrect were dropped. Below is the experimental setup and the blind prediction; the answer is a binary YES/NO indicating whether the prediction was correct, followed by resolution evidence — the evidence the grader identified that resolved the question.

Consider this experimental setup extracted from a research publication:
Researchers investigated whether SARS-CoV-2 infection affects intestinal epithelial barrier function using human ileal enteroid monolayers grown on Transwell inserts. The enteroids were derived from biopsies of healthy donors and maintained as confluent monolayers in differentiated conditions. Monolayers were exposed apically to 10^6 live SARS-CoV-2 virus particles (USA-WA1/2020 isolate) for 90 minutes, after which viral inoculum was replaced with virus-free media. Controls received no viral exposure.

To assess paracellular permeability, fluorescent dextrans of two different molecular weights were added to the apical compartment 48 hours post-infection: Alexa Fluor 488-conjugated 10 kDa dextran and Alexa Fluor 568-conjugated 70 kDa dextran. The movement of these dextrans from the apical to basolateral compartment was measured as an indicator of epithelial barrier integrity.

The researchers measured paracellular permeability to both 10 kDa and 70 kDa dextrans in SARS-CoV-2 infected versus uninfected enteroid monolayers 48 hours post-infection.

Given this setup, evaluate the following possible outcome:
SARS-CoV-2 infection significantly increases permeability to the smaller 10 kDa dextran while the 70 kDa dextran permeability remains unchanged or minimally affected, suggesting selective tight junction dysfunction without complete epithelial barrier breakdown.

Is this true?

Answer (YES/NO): NO